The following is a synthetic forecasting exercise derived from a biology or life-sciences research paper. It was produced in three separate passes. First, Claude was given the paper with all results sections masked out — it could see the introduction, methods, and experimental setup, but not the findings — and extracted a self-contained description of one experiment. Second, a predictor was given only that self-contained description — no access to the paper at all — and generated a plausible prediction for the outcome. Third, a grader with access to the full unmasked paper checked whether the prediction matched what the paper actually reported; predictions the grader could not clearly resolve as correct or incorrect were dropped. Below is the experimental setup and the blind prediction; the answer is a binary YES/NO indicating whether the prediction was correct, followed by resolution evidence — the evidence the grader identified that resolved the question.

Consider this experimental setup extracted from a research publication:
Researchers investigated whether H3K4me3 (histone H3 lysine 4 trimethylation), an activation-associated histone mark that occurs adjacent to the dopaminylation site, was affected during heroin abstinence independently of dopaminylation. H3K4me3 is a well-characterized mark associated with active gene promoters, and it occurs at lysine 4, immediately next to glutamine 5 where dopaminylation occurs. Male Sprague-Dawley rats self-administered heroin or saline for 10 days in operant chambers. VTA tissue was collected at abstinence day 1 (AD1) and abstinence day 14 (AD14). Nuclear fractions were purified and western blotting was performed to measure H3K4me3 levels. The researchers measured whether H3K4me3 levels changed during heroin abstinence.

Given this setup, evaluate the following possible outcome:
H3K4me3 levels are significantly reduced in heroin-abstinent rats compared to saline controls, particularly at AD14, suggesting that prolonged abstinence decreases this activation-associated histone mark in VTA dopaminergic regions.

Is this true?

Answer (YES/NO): NO